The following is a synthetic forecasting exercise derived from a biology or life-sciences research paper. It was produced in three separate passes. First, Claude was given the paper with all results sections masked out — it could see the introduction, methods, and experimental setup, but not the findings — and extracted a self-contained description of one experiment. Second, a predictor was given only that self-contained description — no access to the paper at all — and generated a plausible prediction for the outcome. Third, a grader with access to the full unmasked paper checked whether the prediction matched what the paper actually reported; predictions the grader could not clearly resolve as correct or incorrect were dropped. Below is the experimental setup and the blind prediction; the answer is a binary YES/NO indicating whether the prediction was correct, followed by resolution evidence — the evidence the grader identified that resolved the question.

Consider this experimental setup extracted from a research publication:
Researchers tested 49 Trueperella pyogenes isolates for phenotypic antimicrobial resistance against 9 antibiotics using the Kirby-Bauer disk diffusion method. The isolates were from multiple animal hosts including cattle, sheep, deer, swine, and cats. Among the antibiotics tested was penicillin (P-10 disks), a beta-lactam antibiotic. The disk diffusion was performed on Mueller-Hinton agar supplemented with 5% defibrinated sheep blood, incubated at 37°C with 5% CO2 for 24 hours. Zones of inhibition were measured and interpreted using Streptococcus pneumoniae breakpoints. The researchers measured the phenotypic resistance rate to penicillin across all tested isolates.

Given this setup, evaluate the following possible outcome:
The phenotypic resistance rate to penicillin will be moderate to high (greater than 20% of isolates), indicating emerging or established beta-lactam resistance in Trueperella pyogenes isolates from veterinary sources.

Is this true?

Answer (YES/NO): NO